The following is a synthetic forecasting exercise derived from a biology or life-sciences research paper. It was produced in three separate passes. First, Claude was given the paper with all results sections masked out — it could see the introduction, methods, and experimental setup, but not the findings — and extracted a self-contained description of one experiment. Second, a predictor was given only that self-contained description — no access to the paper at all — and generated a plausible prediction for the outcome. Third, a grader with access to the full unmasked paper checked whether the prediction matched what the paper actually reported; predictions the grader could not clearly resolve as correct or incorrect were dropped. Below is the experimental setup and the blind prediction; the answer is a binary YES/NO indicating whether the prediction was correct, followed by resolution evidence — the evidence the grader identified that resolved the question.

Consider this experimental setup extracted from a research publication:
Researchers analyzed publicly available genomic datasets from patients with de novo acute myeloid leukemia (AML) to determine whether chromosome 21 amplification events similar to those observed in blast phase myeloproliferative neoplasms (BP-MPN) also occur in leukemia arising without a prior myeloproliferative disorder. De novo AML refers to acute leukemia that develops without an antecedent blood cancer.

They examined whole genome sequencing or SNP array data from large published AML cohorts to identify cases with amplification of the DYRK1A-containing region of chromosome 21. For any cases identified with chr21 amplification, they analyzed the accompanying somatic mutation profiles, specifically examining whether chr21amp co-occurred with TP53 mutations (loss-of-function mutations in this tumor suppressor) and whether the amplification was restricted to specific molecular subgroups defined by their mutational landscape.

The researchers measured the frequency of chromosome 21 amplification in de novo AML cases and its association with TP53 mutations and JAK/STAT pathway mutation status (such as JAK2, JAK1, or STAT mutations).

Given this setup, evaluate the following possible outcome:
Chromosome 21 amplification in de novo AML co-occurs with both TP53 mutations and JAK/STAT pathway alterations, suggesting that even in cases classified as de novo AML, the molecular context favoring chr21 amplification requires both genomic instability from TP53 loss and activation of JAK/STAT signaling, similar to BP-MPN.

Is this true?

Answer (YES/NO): YES